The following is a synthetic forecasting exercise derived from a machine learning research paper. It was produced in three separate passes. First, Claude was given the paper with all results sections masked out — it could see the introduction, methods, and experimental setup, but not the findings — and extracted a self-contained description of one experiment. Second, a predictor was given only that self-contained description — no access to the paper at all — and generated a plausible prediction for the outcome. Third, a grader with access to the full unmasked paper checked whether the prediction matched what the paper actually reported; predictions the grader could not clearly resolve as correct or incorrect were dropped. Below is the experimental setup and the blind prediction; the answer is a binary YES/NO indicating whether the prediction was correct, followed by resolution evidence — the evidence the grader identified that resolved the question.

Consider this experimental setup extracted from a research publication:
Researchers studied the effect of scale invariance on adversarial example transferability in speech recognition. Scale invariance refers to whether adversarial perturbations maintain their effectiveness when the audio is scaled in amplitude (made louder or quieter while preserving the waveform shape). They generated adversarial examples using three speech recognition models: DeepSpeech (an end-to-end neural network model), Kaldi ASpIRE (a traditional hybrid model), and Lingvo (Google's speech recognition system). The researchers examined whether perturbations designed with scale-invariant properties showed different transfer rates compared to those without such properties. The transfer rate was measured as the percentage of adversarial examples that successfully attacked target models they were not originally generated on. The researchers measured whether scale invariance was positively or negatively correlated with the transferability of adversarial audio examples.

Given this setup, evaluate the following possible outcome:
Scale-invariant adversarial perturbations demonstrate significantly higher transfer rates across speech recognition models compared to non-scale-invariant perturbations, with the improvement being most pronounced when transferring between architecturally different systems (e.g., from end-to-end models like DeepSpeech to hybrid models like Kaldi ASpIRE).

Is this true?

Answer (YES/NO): NO